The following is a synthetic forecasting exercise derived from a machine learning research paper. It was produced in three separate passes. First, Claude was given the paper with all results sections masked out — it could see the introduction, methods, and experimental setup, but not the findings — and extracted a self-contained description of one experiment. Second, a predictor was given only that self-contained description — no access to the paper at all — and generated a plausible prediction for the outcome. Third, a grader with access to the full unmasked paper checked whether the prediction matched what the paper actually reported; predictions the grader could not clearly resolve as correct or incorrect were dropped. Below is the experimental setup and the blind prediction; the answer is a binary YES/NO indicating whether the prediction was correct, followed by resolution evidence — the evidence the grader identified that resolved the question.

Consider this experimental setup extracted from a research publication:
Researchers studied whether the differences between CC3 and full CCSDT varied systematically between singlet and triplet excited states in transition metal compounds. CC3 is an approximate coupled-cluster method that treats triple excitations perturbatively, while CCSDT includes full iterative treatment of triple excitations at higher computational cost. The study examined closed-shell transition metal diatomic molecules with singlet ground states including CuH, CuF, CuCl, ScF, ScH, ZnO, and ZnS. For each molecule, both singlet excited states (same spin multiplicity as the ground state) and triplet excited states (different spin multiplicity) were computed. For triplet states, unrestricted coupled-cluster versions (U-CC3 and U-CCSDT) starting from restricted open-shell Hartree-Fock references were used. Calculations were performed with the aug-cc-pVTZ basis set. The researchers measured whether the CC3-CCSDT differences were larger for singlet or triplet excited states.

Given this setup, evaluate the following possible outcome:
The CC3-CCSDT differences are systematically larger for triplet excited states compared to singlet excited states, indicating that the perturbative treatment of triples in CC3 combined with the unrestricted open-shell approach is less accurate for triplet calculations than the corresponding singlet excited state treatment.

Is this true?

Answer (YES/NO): NO